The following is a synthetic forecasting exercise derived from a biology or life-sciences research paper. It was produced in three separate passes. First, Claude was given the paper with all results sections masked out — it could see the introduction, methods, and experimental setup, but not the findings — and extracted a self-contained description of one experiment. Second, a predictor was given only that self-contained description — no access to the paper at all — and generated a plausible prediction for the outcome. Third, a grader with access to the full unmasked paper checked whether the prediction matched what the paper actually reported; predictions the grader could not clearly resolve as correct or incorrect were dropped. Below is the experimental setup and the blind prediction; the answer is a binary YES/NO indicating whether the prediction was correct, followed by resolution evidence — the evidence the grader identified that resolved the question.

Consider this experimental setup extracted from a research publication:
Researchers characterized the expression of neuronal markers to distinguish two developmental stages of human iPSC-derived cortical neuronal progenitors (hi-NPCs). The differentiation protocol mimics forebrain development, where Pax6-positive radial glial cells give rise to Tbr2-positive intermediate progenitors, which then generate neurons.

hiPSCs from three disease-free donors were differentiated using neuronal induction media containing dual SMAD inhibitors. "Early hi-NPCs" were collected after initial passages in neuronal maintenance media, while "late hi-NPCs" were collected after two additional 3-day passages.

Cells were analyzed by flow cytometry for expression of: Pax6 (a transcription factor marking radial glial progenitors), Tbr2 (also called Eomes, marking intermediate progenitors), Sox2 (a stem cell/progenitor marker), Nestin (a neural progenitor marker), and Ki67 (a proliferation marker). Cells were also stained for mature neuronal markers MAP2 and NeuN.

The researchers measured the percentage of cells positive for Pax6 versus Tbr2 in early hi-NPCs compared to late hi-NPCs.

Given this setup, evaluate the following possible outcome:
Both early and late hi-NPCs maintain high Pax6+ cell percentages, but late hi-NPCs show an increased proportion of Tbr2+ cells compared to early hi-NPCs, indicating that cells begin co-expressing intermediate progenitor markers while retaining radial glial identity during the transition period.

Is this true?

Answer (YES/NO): NO